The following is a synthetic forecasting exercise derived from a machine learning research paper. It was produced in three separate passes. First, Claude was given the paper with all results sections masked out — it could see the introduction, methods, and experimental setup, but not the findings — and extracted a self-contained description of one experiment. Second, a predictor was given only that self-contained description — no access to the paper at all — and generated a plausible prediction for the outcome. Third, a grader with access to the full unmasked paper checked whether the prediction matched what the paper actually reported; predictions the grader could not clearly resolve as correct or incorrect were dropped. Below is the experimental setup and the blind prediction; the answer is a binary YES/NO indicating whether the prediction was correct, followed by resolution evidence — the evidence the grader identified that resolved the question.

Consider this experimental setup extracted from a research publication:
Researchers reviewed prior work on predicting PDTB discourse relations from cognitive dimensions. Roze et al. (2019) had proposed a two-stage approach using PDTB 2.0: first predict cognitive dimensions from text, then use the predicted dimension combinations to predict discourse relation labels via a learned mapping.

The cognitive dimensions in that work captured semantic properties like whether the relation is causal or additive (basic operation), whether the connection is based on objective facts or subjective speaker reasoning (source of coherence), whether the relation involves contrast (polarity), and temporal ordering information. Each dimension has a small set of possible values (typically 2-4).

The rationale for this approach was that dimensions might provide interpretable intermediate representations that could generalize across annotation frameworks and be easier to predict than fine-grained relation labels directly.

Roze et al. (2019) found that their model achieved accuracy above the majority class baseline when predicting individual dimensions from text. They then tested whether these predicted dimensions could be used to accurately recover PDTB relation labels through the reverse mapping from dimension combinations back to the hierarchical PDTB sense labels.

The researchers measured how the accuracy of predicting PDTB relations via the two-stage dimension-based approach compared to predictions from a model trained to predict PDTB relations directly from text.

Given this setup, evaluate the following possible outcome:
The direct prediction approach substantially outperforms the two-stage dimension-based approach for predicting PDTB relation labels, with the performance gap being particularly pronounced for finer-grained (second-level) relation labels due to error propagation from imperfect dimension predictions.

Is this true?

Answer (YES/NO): NO